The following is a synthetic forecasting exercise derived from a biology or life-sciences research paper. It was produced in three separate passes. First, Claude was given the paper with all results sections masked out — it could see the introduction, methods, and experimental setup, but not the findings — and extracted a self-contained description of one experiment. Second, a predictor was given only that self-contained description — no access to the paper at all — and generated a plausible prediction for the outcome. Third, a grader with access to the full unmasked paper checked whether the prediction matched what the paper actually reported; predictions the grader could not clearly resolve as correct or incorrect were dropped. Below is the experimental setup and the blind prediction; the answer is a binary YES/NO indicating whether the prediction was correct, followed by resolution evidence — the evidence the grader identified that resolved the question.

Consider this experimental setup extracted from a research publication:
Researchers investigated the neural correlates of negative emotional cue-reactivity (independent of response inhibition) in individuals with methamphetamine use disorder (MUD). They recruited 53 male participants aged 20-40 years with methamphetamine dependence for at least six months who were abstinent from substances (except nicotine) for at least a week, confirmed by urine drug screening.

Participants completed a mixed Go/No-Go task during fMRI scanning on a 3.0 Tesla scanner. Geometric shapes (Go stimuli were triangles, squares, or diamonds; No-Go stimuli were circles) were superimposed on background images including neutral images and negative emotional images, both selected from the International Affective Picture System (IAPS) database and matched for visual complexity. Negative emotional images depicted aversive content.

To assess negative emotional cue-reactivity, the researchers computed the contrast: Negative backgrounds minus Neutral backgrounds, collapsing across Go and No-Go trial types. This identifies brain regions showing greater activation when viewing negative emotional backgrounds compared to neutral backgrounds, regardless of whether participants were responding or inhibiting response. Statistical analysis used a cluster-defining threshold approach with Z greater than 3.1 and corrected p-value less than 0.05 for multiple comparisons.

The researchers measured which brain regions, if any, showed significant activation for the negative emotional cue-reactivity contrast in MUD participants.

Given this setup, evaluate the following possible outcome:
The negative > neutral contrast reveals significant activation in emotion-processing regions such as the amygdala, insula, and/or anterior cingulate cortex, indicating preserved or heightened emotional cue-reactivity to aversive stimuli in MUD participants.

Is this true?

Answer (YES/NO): YES